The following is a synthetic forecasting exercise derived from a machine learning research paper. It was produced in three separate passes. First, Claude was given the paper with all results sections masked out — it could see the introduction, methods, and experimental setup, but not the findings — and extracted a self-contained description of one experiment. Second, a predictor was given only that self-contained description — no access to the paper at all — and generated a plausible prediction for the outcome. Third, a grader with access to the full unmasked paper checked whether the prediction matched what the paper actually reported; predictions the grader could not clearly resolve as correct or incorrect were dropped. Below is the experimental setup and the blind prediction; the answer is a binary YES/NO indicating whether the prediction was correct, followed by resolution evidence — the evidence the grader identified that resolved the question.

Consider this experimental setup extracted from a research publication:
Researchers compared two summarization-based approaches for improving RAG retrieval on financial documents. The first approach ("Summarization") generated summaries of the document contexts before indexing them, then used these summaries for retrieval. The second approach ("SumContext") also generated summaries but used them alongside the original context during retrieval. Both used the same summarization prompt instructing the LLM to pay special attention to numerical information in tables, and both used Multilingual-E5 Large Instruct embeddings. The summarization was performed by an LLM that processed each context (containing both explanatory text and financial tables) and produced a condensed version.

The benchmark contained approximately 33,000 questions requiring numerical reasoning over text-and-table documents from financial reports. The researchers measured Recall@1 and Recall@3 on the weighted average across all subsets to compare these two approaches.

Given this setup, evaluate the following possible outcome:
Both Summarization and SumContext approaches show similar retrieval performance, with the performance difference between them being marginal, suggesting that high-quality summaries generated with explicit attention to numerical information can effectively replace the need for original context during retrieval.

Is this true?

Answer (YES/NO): YES